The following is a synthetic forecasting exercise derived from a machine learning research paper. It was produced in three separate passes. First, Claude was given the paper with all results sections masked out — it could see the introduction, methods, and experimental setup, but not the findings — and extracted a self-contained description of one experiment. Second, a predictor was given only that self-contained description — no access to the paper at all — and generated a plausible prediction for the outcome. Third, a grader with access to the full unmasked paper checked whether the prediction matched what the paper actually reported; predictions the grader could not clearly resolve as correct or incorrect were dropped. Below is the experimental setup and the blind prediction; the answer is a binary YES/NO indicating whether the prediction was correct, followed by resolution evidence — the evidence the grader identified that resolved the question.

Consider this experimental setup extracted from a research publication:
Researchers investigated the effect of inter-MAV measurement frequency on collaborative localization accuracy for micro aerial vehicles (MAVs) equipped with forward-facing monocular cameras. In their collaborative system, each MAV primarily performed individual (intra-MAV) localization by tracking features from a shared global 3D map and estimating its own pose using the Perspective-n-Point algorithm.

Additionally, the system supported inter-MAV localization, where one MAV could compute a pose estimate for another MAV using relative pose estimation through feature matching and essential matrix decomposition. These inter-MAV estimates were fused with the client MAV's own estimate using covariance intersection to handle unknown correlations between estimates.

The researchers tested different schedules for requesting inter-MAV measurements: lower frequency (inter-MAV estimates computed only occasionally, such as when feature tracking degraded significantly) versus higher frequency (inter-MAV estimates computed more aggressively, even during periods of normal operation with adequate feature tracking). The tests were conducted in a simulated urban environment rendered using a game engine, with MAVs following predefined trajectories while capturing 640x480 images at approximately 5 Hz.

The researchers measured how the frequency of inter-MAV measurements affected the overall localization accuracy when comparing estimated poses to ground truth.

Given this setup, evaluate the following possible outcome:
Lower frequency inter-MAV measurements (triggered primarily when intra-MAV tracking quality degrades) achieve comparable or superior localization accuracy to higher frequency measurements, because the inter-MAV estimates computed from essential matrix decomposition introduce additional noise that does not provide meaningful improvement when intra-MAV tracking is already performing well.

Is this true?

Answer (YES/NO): NO